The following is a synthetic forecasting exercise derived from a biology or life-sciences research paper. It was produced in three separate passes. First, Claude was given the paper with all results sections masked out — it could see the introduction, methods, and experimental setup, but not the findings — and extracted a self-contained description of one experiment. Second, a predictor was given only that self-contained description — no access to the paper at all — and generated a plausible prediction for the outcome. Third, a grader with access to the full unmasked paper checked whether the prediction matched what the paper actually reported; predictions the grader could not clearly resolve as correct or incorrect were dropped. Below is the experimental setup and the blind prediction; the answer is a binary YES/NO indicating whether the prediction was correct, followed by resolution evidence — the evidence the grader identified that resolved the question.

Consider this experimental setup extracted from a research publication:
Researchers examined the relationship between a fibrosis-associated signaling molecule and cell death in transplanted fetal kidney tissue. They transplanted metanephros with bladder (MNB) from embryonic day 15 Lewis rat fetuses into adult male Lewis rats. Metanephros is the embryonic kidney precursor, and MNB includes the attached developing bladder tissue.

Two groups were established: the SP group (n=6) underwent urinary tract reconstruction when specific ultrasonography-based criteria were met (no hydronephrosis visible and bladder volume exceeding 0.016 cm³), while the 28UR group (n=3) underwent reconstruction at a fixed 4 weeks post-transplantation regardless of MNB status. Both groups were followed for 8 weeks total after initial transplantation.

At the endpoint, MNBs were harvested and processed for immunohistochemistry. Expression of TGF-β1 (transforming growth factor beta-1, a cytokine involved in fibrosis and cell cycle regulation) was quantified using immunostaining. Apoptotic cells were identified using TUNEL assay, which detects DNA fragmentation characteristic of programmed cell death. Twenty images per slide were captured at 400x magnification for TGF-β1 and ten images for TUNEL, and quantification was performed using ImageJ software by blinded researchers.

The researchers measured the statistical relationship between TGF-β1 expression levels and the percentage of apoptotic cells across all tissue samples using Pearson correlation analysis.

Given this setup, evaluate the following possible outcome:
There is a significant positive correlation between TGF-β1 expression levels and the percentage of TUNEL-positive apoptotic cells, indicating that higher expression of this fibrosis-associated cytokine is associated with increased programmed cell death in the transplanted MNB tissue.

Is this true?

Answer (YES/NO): YES